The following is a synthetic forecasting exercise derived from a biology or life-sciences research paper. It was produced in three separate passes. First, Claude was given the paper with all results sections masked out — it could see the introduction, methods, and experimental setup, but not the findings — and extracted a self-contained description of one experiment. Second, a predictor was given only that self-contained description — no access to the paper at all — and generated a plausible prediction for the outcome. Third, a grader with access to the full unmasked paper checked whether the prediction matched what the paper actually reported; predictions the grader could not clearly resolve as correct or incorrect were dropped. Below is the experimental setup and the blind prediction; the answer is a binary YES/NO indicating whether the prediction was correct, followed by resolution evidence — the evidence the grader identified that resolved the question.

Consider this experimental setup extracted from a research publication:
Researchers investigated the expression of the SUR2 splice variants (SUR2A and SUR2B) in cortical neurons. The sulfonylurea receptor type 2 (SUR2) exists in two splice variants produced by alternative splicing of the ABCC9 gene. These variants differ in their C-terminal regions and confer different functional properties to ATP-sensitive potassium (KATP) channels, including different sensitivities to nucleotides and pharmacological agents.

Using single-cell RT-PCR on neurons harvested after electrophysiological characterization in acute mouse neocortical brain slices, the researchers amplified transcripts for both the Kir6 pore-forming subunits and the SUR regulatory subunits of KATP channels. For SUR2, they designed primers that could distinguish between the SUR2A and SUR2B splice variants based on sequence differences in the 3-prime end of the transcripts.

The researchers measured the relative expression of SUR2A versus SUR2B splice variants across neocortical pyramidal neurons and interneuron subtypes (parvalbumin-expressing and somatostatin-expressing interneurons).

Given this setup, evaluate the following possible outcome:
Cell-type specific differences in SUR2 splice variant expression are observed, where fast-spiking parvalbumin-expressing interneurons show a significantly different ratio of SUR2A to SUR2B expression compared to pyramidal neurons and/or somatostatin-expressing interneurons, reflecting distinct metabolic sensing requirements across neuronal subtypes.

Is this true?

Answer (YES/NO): NO